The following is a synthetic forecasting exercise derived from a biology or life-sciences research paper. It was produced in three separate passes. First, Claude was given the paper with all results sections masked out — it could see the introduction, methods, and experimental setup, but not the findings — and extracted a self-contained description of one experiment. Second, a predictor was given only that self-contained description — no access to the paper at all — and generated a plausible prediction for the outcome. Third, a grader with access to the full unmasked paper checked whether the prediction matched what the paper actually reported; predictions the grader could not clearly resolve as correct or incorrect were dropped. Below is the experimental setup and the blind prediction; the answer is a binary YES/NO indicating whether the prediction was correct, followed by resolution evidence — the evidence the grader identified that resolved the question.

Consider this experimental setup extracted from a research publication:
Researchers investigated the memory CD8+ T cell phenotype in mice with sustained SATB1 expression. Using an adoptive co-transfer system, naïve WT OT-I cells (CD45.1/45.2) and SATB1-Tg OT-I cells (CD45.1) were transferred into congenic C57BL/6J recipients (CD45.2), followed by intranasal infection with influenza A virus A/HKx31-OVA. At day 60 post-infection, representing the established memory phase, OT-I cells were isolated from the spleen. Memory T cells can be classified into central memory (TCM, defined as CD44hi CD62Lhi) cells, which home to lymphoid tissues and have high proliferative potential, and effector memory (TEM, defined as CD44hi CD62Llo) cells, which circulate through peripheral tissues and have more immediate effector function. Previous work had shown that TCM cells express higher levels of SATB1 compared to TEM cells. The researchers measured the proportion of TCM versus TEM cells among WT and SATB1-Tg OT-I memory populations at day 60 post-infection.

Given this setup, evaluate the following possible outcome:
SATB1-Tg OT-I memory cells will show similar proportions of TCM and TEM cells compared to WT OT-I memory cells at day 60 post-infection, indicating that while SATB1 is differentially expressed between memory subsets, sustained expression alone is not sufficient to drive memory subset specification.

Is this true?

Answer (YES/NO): NO